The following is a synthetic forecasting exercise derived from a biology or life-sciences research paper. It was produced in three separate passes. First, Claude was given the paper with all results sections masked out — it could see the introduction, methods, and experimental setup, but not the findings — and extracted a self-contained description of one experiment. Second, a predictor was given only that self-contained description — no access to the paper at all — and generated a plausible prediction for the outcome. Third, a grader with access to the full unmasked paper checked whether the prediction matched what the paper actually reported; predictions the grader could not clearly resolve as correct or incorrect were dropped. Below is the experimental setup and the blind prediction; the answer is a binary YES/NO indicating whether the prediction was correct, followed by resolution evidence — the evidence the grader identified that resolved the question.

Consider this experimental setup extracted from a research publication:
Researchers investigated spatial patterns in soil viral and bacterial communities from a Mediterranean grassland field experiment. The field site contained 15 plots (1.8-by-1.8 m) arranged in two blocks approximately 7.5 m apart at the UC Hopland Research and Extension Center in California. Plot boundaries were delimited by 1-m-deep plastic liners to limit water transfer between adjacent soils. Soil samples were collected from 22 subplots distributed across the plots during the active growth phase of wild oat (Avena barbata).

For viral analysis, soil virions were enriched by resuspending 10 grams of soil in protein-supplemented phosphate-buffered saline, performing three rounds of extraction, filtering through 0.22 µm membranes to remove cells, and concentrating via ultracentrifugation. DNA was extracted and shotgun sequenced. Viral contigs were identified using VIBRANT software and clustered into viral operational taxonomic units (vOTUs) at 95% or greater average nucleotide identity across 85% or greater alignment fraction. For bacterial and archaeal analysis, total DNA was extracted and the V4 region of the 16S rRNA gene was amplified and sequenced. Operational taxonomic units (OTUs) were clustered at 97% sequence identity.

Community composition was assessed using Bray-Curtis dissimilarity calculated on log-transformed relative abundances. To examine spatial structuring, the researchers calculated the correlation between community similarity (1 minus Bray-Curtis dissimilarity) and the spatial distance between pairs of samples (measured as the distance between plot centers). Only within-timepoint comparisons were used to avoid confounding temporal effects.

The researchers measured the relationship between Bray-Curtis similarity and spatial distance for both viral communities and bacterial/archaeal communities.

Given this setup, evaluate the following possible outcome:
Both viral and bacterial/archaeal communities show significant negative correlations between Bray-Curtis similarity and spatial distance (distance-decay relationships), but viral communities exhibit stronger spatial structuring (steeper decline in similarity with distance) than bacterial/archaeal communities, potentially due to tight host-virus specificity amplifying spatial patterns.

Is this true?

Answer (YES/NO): YES